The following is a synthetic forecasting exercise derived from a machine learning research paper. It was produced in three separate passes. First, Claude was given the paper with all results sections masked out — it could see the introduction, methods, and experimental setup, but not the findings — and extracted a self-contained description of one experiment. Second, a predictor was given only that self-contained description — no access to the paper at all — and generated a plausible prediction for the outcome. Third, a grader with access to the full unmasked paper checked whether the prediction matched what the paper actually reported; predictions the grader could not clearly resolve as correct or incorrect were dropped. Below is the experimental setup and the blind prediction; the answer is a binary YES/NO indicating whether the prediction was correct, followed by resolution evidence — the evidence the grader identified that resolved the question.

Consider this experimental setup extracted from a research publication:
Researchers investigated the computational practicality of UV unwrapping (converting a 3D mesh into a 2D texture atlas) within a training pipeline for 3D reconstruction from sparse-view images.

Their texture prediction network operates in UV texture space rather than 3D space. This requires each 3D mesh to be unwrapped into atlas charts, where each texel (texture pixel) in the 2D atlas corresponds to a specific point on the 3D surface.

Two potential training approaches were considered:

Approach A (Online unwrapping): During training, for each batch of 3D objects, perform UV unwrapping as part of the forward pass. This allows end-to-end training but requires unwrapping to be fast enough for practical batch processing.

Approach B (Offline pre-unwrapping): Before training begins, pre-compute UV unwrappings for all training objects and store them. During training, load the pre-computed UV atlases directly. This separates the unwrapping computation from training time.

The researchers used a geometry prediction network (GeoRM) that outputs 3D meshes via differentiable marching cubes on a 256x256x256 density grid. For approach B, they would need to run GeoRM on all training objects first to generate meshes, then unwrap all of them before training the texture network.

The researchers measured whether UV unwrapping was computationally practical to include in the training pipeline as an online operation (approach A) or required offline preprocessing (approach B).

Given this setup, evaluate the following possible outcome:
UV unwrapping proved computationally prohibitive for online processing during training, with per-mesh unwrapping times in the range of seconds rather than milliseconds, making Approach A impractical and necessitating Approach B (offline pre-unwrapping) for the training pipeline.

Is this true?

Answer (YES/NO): YES